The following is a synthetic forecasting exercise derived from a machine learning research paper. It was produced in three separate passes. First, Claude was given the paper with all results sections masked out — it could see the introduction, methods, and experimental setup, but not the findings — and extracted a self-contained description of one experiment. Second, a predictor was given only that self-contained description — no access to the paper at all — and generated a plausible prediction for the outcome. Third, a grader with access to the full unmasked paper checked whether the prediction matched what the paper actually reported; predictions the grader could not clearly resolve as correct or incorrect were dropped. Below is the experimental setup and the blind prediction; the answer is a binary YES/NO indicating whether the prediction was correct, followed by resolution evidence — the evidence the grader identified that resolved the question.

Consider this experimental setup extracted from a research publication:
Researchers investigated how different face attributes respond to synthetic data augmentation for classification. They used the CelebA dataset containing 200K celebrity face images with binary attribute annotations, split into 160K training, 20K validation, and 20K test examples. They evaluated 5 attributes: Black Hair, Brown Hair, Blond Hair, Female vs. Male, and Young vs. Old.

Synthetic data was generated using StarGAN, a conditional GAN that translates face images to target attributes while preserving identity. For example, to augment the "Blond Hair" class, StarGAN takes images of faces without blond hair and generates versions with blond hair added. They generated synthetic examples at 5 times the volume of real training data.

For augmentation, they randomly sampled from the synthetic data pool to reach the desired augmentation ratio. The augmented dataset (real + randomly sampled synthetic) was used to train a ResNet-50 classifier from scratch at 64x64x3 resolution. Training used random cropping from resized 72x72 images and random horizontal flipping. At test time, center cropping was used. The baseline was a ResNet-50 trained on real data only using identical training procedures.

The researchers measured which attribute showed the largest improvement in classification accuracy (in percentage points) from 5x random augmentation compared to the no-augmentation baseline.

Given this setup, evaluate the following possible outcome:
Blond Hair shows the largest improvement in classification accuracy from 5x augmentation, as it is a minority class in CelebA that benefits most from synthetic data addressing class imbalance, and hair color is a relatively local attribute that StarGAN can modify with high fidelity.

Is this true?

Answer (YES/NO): NO